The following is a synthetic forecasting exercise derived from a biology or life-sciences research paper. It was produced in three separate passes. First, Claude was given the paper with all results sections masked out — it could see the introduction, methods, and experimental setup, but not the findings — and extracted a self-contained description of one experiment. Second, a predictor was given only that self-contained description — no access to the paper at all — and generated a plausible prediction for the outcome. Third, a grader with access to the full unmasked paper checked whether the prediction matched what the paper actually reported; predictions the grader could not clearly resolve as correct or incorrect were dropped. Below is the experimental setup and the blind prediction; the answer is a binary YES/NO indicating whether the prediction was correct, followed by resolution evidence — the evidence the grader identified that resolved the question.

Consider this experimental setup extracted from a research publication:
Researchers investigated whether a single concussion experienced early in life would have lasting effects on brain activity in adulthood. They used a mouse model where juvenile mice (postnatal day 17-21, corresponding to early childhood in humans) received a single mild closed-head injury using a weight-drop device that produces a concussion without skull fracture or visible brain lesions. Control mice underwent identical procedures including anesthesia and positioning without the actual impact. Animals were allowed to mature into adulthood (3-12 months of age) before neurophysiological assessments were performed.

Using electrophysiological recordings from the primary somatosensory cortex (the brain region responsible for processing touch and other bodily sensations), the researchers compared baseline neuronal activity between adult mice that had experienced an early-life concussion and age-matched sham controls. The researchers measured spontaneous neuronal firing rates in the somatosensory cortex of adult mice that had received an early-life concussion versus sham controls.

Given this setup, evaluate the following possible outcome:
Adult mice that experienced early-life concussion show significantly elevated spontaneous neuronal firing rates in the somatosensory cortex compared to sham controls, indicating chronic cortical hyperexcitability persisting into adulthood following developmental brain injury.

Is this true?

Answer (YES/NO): YES